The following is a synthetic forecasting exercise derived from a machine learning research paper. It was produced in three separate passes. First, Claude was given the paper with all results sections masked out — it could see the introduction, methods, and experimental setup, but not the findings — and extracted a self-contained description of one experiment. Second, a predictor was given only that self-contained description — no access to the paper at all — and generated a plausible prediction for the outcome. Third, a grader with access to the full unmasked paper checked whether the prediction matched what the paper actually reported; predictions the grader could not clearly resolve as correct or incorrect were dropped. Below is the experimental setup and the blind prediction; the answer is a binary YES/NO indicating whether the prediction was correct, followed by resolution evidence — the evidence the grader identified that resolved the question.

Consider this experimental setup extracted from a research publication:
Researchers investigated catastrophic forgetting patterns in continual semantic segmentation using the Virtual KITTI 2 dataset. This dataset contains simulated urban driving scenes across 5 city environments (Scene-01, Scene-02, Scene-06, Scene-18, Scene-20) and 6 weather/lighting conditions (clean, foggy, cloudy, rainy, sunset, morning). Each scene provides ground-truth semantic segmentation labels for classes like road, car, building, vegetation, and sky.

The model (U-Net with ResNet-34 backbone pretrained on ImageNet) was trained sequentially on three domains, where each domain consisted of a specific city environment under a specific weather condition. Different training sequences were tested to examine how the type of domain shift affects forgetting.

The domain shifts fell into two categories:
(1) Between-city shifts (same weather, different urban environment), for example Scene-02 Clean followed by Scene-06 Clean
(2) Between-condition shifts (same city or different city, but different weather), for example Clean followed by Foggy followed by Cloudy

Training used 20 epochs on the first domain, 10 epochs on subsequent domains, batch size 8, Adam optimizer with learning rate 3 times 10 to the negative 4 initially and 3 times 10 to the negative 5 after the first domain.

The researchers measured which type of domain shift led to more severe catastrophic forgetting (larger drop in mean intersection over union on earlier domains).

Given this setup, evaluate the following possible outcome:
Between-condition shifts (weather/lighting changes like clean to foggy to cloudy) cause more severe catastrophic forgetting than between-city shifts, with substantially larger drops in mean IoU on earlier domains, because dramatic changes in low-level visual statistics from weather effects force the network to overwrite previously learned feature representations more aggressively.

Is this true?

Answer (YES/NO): YES